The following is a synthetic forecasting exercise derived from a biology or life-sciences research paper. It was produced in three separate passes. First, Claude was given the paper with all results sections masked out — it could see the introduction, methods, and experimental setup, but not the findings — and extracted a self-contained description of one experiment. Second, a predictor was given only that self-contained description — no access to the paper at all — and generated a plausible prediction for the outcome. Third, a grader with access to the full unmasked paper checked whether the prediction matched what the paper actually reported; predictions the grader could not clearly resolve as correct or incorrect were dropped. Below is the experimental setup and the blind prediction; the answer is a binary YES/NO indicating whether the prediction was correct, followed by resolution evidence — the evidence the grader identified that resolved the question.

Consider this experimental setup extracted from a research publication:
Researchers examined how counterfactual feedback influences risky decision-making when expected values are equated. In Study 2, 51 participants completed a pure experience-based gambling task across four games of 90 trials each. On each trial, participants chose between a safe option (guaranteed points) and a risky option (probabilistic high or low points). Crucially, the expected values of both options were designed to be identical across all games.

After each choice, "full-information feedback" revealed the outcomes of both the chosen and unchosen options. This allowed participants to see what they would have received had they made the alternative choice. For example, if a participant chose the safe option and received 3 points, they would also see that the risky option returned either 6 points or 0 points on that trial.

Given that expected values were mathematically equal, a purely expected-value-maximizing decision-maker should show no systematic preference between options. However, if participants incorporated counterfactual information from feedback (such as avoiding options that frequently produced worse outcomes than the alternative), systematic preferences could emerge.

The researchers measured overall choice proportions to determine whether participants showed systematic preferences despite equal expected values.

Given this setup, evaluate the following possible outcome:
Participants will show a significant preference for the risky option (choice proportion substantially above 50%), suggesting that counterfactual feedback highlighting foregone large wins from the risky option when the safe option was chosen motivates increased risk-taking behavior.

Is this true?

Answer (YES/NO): NO